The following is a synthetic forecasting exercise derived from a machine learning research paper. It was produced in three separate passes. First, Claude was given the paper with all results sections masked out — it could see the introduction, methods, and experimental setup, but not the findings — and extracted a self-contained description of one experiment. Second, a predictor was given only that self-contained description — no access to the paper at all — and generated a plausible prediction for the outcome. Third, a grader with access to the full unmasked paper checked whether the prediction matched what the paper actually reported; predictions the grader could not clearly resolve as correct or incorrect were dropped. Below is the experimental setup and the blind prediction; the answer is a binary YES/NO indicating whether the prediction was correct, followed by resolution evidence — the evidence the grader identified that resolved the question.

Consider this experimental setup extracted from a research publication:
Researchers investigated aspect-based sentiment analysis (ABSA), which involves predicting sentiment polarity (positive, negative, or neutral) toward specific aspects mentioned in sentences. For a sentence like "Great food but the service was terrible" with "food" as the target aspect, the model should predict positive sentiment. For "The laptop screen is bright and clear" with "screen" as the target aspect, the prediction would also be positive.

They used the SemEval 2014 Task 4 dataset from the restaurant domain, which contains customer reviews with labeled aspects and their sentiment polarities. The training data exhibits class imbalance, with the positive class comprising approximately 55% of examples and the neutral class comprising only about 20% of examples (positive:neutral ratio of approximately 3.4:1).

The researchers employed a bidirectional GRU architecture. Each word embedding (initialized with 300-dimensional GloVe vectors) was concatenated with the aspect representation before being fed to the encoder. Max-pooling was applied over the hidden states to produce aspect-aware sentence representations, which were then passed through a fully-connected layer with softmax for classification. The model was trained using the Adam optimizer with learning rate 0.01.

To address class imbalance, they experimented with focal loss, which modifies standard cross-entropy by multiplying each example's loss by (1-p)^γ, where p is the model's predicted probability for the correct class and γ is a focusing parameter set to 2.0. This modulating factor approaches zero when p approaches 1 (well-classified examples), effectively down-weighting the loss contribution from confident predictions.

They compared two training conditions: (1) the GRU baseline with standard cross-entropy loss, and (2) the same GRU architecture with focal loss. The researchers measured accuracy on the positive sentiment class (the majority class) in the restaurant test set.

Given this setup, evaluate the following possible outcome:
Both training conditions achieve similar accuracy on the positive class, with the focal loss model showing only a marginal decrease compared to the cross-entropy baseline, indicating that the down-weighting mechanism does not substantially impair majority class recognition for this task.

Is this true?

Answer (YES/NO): YES